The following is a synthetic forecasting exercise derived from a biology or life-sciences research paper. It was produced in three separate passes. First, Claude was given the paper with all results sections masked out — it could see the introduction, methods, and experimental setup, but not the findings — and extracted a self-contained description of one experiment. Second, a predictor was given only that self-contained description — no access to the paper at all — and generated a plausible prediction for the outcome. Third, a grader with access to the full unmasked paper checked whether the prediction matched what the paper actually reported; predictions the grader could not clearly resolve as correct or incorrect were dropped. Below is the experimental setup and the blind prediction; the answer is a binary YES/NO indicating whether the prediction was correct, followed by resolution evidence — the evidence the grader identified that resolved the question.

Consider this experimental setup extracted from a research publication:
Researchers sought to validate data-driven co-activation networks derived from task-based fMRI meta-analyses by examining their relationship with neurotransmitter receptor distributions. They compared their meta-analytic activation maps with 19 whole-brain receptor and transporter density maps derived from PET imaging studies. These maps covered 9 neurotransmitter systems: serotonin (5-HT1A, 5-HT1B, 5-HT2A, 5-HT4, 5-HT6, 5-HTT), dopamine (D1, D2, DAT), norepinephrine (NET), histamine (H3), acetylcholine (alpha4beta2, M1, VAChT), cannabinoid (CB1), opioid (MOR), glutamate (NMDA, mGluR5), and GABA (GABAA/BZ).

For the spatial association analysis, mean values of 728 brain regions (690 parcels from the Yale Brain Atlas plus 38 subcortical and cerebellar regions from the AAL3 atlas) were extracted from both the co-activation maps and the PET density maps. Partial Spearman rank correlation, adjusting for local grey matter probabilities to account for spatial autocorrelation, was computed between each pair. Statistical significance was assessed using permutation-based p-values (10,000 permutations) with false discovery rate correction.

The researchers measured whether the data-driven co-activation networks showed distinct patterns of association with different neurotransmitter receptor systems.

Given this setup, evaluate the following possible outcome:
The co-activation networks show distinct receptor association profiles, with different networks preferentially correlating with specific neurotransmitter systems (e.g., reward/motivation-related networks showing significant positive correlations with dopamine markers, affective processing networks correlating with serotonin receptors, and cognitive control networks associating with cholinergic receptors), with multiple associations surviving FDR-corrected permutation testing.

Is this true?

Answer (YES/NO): NO